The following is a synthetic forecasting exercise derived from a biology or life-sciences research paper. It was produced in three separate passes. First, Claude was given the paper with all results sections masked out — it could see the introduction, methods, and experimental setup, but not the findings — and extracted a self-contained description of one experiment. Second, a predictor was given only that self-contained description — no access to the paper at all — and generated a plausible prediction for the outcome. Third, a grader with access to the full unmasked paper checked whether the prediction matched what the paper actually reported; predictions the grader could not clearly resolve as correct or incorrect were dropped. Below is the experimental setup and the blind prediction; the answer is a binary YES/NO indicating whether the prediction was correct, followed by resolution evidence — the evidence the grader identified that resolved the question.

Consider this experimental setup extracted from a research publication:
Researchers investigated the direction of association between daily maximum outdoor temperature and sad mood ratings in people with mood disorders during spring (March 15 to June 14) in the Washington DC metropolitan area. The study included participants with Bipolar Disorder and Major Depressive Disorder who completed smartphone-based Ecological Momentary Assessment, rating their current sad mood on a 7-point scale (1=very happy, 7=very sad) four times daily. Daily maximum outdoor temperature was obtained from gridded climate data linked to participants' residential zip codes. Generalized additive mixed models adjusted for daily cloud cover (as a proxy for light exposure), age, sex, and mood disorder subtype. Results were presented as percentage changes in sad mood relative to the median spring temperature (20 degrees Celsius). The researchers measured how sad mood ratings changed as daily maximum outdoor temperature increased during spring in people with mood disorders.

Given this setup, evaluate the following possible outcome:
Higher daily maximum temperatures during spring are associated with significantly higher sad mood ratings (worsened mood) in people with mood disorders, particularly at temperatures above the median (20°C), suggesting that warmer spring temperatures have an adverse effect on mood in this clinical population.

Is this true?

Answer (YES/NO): NO